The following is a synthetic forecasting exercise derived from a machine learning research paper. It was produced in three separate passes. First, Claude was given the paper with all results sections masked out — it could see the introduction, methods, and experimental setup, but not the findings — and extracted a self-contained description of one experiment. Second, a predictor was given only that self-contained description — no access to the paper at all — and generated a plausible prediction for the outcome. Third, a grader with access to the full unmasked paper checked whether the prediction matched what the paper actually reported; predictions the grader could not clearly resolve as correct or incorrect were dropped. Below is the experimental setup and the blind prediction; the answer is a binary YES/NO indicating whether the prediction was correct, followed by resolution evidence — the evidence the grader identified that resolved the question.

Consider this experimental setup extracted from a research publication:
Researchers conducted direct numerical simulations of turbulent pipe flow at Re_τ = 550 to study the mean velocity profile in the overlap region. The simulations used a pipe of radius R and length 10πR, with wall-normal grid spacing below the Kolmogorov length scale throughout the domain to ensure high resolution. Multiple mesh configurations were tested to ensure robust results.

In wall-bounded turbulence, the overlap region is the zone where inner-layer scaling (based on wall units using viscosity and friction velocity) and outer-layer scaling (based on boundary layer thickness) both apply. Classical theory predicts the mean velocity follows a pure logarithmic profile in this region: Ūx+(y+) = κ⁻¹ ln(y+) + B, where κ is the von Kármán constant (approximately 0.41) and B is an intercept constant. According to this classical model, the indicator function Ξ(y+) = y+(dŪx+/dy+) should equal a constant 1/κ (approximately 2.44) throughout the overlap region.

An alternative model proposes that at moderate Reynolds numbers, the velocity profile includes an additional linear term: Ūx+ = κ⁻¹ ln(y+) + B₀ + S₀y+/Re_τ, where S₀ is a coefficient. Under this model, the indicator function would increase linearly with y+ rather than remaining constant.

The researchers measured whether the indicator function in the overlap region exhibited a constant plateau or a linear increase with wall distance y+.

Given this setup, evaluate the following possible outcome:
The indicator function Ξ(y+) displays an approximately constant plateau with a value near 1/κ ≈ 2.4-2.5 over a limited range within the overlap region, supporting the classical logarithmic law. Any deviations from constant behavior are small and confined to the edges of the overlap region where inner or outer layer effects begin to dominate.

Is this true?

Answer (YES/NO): NO